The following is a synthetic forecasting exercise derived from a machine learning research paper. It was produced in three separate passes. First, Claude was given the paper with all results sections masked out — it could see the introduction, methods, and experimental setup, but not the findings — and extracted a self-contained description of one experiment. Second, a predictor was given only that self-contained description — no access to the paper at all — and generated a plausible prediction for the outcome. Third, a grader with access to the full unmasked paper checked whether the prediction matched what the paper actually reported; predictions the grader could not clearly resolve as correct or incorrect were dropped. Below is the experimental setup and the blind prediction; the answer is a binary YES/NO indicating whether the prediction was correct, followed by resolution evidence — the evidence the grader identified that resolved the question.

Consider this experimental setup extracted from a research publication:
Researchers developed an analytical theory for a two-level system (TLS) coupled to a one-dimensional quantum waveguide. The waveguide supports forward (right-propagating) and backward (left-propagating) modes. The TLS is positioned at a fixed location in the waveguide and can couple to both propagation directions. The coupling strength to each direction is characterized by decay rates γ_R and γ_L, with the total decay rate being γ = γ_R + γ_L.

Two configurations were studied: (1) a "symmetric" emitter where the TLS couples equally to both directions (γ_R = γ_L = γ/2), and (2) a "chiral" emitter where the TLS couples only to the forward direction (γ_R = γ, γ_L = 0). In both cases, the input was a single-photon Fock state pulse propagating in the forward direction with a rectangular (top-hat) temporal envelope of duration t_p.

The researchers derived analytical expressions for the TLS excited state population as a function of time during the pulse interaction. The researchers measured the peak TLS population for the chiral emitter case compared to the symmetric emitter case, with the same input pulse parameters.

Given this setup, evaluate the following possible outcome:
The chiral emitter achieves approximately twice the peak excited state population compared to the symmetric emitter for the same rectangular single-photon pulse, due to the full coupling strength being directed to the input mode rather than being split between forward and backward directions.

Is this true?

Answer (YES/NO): YES